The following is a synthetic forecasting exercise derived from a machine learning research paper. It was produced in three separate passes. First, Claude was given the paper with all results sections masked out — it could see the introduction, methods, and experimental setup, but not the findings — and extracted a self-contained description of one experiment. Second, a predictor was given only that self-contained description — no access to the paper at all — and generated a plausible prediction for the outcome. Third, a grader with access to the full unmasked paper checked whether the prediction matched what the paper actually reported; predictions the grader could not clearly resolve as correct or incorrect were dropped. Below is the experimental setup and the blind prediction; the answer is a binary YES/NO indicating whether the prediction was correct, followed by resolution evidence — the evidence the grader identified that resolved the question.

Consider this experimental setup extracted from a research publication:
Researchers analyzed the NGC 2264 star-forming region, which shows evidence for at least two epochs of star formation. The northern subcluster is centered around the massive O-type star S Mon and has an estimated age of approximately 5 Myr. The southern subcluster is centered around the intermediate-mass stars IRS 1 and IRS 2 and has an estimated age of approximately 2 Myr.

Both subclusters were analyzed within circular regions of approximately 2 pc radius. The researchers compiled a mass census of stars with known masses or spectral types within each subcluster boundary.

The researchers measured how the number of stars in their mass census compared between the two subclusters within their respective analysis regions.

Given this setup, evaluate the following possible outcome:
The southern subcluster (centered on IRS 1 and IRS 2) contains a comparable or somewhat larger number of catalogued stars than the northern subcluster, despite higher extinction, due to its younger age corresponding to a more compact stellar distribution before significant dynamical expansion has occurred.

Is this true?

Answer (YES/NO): YES